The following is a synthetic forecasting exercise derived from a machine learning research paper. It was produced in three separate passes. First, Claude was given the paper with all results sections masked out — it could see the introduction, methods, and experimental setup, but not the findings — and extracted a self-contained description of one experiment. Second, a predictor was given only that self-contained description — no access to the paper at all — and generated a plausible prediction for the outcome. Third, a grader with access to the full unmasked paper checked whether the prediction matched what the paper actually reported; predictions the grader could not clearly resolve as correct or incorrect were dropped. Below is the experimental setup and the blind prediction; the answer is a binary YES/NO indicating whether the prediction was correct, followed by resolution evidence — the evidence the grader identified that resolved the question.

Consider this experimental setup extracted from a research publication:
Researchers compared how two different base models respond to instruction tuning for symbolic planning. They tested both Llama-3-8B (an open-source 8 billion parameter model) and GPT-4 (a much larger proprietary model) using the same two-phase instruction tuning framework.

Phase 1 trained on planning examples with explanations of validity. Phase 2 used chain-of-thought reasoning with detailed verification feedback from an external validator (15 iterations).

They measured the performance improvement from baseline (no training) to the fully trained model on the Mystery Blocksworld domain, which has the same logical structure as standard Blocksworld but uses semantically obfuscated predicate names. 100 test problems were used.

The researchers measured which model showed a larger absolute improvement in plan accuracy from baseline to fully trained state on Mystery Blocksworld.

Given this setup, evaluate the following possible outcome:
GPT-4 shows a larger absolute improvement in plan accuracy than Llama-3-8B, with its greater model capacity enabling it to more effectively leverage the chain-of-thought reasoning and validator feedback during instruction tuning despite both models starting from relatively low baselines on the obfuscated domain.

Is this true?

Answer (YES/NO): NO